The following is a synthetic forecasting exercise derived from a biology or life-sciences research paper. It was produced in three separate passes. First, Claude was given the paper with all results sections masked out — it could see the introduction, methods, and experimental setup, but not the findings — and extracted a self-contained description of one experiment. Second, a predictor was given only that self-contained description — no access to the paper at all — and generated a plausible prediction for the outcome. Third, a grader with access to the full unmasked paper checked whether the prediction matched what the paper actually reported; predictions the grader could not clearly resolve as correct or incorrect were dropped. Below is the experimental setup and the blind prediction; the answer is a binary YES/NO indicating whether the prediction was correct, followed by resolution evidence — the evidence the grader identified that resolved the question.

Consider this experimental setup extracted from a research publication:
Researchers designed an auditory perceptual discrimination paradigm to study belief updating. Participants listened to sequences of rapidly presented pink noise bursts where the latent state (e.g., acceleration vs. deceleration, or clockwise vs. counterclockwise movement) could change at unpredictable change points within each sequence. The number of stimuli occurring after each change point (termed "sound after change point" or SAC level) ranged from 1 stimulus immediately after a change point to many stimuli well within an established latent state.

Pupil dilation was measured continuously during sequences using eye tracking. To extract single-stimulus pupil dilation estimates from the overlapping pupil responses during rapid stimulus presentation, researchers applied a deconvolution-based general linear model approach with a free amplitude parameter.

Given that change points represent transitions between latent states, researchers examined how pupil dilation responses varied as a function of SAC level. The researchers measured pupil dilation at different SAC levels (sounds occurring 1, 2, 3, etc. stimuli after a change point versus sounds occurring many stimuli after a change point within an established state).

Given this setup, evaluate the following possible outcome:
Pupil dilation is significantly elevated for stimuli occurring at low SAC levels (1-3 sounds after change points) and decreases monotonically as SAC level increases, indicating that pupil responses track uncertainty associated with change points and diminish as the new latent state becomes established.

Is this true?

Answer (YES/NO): NO